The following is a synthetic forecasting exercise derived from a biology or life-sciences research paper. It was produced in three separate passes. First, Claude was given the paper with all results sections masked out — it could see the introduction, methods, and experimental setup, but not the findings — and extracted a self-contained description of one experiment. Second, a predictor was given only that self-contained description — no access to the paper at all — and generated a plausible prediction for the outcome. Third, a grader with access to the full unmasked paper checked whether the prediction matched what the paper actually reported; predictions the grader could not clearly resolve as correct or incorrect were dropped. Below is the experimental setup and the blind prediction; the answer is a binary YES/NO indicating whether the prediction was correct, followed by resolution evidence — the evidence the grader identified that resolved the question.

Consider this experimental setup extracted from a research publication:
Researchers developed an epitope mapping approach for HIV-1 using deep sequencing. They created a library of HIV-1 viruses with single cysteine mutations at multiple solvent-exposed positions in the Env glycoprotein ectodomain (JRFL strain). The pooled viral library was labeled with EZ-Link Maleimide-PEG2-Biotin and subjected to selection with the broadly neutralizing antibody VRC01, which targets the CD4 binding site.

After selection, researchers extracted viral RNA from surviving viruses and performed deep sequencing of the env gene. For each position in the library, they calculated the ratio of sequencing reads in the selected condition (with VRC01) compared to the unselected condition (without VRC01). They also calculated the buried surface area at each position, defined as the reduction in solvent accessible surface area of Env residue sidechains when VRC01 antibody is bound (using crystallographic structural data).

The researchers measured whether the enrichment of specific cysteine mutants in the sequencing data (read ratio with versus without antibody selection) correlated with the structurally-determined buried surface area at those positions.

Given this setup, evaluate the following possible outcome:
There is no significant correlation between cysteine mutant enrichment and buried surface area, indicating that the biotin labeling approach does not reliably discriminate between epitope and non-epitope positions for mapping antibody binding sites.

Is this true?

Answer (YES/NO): NO